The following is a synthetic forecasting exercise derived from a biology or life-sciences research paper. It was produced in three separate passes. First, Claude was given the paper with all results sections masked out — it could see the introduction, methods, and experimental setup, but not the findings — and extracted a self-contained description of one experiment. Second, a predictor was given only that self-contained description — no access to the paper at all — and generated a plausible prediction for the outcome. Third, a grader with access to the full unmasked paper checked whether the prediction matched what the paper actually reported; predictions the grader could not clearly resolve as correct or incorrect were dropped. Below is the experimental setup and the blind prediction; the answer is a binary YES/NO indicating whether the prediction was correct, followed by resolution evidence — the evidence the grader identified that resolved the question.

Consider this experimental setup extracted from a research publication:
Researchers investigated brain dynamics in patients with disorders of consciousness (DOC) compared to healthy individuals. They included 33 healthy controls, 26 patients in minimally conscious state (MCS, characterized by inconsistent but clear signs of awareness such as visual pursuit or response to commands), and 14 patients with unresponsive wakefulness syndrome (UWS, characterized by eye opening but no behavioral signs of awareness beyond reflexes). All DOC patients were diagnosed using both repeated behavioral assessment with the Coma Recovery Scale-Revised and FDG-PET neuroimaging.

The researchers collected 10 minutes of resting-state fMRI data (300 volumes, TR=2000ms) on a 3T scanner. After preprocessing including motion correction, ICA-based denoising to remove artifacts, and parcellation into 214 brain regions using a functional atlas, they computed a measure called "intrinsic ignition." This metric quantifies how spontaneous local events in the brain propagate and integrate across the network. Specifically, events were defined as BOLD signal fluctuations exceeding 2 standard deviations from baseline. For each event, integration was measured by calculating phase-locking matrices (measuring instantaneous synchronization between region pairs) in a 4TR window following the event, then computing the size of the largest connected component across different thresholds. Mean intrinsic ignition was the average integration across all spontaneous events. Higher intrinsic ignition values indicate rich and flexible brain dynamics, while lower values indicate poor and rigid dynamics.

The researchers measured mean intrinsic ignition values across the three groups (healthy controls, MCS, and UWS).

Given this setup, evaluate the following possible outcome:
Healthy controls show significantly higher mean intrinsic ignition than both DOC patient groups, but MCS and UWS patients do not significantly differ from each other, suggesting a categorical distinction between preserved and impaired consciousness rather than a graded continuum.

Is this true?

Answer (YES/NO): NO